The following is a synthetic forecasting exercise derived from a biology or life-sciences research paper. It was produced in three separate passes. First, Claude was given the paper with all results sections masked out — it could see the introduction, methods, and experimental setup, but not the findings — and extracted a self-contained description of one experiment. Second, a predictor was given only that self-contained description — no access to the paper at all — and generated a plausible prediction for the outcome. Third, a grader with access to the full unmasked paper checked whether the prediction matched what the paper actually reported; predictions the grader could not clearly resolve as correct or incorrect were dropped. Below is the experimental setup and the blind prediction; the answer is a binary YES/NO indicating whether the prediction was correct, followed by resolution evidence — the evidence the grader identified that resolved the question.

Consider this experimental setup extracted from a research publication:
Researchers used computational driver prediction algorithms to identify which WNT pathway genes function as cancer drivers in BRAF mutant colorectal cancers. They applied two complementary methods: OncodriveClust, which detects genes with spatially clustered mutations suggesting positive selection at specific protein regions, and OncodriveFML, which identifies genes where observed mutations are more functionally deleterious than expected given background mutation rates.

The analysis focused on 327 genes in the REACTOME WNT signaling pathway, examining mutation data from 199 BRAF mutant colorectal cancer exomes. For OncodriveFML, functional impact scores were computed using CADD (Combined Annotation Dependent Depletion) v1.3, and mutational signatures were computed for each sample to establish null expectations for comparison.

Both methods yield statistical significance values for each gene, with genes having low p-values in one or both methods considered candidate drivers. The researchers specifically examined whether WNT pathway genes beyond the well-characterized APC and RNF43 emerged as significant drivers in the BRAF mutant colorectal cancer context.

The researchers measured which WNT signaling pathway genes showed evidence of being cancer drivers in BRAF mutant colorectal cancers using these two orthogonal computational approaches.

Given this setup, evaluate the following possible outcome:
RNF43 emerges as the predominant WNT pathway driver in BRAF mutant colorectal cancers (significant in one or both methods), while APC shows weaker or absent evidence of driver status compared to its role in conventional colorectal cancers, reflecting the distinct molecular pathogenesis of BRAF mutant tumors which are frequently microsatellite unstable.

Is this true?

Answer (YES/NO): NO